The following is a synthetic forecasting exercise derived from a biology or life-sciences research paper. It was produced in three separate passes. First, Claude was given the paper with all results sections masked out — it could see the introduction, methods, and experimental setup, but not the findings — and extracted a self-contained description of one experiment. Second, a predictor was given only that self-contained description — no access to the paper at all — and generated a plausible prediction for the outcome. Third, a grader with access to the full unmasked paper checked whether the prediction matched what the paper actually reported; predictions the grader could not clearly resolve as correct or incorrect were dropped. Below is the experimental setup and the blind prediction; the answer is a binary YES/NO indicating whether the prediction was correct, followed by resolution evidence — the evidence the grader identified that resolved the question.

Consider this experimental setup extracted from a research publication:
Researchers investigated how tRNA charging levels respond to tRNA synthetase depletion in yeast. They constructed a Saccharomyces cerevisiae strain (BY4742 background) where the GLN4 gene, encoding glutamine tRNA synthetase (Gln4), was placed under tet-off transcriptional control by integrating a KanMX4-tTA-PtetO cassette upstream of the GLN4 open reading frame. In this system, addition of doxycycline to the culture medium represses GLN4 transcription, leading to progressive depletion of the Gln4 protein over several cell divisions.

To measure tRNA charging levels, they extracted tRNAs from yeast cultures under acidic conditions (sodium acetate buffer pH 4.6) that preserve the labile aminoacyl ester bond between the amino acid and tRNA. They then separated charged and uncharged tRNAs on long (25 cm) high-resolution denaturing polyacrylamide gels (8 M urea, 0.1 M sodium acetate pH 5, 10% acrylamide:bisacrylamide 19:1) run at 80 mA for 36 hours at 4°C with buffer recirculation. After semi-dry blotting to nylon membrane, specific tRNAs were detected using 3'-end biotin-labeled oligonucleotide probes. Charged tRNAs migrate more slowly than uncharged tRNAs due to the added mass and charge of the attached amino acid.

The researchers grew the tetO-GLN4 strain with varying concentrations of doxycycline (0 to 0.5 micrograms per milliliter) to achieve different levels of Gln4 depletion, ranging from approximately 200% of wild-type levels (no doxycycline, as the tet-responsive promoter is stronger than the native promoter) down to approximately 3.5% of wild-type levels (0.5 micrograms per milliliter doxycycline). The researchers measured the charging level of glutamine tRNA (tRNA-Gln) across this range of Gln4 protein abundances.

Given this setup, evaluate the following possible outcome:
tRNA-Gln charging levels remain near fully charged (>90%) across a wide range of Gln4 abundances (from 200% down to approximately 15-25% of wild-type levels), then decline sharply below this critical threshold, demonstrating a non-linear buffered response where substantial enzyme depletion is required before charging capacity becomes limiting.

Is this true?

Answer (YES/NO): NO